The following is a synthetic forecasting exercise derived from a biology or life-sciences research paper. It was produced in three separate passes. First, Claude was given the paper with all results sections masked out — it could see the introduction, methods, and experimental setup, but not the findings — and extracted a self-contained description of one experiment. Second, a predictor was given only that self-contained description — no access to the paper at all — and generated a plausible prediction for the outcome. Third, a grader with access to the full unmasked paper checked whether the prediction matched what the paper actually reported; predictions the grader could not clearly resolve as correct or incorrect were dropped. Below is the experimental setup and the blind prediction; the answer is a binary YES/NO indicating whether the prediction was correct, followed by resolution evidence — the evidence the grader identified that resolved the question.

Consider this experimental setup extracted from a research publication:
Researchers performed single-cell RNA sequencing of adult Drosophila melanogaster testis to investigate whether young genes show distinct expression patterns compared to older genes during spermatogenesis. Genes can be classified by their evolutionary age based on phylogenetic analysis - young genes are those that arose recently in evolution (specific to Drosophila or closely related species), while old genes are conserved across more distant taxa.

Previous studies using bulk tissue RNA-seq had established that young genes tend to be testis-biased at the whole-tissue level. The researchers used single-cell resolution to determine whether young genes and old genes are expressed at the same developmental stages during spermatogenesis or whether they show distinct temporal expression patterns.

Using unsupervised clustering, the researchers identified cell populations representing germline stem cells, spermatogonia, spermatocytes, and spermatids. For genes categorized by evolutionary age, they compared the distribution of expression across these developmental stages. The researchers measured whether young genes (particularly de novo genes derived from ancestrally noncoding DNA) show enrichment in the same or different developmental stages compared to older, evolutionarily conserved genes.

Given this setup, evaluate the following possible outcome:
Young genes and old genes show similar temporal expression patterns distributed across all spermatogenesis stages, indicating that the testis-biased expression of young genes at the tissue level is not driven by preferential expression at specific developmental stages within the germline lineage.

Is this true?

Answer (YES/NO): NO